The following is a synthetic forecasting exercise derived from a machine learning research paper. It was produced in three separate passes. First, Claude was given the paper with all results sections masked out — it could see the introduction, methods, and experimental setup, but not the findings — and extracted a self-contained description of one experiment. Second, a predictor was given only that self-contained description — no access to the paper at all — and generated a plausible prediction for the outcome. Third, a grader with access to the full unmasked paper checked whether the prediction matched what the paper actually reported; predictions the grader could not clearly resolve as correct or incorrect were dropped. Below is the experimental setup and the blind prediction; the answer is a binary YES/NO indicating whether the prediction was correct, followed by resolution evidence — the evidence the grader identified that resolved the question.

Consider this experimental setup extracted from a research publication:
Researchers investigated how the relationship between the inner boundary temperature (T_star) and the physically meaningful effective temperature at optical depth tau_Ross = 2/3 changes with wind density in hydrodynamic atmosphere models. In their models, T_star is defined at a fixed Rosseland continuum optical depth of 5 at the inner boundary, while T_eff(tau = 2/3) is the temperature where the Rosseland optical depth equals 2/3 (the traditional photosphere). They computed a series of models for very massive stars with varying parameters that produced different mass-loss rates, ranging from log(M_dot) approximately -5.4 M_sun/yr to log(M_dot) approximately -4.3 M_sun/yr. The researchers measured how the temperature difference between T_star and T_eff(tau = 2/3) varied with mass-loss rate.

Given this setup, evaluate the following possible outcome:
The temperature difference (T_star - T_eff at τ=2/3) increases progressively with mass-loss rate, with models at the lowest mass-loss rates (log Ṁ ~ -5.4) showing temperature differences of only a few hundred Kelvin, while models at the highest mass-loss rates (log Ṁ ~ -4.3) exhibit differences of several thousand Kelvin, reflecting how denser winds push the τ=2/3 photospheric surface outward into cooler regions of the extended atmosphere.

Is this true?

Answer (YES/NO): NO